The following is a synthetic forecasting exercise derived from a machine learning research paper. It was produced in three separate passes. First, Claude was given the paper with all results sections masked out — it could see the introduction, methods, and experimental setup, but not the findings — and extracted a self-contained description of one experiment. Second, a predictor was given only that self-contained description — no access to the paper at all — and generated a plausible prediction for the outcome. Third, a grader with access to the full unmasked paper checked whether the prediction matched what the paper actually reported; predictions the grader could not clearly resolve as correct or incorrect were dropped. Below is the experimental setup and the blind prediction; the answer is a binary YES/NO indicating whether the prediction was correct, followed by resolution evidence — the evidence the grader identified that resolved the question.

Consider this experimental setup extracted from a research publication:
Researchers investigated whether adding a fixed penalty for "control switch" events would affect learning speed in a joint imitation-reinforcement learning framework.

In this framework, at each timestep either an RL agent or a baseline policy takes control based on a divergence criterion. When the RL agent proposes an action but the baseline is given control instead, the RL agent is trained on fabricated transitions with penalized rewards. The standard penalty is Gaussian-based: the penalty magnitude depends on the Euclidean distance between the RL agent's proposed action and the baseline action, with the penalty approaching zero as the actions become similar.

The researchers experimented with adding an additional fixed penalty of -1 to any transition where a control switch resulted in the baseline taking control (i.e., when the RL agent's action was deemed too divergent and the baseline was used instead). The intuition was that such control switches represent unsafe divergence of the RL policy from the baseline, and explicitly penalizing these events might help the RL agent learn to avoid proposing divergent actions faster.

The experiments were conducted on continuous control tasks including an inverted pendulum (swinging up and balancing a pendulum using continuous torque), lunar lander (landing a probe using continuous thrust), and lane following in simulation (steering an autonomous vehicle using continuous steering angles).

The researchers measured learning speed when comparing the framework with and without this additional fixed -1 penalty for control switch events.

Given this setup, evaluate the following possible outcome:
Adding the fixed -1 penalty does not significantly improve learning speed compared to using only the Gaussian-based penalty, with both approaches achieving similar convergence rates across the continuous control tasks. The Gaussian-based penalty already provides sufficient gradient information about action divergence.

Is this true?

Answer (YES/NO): NO